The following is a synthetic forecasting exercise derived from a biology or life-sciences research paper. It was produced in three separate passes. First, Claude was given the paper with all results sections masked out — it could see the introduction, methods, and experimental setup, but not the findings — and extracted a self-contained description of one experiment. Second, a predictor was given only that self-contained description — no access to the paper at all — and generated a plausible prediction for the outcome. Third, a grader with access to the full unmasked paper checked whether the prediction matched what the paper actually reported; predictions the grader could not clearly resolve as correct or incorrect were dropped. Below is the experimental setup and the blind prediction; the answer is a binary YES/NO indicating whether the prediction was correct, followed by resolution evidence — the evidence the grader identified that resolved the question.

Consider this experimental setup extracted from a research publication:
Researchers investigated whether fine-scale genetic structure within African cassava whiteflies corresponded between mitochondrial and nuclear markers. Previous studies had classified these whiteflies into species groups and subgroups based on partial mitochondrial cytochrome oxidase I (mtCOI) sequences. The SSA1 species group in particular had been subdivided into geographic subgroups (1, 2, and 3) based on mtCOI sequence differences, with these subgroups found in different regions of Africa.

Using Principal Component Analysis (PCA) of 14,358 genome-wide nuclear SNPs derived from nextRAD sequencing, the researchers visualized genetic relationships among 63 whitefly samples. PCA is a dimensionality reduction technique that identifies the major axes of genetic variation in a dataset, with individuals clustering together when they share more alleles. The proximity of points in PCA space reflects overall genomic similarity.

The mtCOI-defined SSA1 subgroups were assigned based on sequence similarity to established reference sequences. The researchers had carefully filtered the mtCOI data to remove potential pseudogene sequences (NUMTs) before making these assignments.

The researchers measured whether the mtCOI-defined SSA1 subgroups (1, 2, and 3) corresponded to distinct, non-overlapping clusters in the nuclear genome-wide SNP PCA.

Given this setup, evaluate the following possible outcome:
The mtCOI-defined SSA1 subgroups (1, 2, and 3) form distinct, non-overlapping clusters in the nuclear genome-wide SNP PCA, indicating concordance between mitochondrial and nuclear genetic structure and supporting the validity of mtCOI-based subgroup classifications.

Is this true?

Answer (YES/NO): NO